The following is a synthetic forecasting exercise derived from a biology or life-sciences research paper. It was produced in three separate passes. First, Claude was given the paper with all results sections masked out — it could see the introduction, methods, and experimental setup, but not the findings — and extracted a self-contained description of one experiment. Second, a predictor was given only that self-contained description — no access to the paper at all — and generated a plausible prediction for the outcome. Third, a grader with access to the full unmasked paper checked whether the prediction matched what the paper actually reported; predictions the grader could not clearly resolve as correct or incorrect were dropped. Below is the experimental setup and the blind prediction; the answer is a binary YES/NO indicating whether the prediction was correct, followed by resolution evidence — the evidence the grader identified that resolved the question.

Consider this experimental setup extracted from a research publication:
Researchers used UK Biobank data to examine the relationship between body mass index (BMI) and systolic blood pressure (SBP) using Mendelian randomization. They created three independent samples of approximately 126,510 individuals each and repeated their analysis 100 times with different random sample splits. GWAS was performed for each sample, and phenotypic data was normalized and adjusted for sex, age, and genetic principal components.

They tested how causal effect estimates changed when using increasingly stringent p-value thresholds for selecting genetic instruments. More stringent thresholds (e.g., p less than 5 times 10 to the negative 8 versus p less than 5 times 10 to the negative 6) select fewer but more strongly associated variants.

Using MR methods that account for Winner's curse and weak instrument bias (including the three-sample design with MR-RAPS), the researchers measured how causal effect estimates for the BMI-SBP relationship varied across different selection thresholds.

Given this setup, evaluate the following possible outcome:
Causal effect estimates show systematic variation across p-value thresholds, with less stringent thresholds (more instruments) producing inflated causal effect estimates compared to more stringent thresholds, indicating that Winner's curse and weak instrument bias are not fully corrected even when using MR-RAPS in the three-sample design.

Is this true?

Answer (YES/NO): NO